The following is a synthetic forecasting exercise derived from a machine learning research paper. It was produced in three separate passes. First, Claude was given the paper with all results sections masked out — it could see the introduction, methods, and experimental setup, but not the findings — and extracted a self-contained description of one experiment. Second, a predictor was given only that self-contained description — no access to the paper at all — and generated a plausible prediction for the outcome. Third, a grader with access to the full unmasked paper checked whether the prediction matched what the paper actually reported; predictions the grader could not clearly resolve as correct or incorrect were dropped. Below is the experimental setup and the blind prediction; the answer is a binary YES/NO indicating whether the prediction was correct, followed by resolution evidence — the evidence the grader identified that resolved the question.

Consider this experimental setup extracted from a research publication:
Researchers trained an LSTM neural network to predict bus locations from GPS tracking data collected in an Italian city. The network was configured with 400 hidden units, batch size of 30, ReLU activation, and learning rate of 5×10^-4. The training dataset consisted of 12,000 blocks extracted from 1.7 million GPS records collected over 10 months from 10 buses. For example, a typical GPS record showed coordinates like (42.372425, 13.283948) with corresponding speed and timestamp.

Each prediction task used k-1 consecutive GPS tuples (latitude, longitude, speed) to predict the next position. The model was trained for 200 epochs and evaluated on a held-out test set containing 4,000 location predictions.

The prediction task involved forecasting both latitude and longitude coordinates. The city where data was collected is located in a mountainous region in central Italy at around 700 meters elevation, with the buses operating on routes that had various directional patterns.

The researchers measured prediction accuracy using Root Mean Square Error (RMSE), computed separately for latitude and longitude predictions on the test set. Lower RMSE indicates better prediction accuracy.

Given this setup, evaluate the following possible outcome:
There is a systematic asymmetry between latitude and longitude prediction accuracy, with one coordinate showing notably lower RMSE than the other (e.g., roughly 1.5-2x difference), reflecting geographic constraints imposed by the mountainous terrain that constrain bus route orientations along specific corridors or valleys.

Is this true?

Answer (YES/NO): YES